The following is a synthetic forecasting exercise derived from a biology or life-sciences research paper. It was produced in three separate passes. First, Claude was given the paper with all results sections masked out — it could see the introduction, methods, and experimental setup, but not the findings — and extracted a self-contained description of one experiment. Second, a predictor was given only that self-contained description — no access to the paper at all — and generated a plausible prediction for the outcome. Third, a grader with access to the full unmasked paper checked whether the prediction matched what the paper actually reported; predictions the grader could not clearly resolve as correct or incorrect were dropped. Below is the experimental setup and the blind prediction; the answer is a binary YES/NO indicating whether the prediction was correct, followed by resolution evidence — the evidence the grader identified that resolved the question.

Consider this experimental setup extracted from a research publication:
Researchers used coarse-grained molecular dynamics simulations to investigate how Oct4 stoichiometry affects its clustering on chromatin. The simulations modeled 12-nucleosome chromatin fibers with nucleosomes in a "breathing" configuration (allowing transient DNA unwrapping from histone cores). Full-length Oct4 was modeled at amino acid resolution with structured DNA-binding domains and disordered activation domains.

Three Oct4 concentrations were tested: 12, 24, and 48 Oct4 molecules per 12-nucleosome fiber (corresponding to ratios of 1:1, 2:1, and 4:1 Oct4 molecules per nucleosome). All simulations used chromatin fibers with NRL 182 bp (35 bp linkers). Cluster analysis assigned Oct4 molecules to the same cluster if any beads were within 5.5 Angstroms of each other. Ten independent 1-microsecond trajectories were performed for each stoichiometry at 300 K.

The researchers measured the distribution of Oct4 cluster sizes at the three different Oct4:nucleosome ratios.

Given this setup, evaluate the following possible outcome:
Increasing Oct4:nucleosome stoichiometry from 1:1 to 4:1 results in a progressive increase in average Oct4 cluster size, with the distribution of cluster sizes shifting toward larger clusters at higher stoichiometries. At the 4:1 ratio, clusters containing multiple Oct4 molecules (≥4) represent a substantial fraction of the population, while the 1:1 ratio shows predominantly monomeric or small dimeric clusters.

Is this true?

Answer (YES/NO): NO